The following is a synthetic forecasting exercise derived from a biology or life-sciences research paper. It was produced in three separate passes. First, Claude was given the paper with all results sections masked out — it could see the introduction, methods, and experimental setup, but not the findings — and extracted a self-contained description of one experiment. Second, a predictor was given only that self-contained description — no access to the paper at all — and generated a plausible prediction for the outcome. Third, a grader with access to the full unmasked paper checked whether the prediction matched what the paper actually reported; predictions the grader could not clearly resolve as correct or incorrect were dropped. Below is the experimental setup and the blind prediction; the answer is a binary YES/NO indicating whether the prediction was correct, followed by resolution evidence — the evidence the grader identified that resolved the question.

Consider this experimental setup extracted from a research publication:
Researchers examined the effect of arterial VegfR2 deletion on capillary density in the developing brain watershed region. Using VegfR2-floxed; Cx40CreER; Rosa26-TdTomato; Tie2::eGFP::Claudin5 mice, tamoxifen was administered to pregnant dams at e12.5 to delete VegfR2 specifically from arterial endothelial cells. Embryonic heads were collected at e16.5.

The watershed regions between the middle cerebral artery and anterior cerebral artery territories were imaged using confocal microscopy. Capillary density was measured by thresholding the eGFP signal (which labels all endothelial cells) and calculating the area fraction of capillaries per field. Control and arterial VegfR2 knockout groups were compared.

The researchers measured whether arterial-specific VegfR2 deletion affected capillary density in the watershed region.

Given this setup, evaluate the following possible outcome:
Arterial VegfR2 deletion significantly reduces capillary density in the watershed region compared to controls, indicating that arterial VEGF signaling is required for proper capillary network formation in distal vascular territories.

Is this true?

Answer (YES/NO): NO